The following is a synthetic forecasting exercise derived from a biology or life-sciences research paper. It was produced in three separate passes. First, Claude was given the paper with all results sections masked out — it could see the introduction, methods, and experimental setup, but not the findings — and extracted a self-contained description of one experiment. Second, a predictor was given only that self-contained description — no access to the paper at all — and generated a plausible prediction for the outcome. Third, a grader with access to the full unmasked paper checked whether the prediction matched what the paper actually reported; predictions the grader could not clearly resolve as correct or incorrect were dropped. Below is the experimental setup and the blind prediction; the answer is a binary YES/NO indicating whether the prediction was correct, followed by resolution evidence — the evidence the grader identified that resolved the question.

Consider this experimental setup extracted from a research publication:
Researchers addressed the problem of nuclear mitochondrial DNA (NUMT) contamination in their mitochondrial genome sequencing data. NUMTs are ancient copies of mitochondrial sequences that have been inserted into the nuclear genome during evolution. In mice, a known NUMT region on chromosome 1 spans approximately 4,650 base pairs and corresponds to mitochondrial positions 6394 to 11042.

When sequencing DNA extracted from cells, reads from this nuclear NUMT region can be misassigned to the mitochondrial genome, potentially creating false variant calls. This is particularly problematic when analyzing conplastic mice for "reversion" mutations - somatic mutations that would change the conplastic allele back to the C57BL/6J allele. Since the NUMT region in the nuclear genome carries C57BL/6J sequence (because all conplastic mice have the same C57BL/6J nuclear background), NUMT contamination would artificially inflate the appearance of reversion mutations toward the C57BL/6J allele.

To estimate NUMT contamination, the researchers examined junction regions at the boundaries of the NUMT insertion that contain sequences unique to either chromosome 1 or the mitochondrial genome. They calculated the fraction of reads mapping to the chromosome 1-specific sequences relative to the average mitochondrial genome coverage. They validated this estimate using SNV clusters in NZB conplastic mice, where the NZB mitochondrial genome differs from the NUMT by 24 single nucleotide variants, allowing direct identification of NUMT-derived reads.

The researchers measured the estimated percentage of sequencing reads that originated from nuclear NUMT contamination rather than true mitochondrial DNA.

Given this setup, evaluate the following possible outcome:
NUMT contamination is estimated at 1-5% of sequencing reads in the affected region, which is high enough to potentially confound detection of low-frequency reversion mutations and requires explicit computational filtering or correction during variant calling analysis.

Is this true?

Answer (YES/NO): NO